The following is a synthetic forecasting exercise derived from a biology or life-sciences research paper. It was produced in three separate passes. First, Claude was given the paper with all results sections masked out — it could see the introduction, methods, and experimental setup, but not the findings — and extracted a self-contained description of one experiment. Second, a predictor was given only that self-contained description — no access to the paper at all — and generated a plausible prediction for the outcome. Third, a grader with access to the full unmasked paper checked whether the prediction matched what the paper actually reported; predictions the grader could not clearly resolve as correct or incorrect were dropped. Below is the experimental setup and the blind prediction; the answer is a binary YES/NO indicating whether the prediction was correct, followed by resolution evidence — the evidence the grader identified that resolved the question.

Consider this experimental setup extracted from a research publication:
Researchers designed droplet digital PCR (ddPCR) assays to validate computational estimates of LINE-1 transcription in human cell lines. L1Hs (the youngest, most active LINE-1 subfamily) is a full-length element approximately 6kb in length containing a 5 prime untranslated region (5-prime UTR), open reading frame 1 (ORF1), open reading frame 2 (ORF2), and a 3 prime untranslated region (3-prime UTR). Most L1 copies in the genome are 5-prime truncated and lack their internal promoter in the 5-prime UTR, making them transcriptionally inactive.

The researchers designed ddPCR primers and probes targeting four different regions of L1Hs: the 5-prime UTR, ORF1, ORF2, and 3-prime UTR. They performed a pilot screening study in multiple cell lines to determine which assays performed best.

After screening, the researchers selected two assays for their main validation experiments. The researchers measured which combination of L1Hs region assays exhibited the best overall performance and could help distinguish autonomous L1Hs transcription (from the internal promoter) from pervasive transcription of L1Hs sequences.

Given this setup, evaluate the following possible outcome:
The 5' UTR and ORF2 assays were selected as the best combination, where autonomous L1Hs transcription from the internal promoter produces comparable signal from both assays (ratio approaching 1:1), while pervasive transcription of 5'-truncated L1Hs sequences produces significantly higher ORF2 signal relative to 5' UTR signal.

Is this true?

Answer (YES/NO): NO